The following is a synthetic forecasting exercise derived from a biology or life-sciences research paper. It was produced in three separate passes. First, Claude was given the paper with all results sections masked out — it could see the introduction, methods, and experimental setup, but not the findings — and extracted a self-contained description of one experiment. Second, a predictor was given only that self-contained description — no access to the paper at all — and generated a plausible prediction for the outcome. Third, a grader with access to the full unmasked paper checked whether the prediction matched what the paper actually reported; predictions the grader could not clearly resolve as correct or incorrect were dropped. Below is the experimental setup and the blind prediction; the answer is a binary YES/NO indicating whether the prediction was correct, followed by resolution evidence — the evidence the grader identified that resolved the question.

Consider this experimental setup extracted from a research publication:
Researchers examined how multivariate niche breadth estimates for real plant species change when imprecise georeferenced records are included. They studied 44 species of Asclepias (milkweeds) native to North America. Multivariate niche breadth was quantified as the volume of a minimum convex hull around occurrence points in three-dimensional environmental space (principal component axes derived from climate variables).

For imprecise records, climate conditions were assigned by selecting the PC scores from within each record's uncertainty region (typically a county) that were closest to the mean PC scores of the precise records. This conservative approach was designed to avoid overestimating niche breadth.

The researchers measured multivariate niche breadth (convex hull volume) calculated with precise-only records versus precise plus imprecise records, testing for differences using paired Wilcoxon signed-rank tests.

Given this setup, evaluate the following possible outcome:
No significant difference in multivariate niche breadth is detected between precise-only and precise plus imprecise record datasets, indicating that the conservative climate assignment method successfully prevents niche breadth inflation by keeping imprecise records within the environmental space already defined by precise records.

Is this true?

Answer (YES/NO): NO